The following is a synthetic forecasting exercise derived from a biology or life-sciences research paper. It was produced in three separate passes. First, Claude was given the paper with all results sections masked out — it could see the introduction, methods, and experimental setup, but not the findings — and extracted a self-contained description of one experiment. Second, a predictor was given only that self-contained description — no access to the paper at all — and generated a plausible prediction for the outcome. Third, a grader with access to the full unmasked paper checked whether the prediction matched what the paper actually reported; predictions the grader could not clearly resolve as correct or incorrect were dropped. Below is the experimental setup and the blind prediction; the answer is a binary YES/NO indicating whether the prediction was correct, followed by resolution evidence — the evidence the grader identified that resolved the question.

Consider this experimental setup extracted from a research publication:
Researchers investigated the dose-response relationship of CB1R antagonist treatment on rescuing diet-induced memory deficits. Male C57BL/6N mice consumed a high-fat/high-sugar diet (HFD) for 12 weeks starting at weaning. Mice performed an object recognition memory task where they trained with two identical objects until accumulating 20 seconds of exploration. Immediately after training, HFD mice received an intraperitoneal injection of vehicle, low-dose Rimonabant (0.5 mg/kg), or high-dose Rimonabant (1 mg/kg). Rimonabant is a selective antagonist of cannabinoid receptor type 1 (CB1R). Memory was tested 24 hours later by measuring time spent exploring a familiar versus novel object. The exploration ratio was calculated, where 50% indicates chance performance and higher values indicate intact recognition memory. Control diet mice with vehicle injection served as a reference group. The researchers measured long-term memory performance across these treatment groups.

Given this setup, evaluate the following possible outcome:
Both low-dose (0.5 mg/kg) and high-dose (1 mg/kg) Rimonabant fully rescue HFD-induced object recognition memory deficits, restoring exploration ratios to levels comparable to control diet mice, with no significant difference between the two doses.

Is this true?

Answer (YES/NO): NO